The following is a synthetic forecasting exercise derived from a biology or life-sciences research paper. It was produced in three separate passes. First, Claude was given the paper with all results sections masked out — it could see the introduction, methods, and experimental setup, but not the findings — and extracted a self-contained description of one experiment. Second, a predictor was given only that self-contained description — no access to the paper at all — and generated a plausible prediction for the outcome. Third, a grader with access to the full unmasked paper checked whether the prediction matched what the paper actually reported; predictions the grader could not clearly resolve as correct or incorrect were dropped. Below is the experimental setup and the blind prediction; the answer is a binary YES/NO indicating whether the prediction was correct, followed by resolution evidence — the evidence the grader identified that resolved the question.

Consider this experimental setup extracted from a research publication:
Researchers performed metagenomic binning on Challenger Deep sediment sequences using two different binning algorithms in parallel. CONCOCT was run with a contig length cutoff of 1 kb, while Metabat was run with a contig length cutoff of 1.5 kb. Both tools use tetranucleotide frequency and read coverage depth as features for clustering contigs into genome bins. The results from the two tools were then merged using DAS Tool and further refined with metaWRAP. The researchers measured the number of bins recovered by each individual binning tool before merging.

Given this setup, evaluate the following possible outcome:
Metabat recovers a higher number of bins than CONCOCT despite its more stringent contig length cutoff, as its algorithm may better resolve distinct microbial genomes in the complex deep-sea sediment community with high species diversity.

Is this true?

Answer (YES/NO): YES